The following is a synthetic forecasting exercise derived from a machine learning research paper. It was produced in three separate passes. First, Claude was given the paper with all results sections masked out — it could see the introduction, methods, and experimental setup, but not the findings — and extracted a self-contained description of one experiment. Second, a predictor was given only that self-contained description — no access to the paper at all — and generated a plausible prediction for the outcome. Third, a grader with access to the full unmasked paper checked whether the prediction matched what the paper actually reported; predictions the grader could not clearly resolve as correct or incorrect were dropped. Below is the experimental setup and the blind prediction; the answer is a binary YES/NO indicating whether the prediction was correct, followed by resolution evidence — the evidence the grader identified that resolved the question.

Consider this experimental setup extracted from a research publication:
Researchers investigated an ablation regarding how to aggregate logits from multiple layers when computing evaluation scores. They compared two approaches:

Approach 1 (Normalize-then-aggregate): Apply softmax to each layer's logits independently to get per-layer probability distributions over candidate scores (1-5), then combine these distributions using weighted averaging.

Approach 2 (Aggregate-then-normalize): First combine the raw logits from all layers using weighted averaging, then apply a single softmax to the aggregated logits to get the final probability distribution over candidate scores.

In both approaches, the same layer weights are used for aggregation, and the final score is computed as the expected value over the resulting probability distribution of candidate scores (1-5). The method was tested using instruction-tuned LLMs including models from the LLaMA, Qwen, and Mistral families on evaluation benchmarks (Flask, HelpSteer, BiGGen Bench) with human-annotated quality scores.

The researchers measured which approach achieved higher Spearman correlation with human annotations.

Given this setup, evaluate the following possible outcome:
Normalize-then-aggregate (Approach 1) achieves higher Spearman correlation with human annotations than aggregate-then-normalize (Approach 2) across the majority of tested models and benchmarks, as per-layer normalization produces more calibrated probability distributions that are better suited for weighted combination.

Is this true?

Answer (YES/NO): NO